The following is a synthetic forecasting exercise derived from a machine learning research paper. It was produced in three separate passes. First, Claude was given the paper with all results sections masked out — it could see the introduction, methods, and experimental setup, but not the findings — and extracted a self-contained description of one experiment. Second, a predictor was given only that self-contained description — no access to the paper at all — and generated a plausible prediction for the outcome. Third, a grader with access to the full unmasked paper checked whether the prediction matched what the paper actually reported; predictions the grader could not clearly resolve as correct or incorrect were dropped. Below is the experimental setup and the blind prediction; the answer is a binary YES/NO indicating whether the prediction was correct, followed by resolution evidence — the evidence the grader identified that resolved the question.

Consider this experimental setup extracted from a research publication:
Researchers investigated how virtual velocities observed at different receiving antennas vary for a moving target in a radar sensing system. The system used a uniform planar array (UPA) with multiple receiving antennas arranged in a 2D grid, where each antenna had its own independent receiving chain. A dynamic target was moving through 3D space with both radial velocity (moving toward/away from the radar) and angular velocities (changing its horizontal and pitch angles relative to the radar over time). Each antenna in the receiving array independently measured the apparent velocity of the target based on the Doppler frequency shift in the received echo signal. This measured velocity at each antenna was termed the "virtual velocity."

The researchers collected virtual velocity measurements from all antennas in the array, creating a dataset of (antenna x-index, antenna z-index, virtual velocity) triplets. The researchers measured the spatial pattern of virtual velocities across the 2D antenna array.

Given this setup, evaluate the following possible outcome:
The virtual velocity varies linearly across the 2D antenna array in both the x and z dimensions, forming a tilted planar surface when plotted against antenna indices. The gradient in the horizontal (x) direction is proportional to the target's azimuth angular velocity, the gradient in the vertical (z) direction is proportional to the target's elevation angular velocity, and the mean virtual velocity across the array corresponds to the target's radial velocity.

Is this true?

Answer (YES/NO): NO